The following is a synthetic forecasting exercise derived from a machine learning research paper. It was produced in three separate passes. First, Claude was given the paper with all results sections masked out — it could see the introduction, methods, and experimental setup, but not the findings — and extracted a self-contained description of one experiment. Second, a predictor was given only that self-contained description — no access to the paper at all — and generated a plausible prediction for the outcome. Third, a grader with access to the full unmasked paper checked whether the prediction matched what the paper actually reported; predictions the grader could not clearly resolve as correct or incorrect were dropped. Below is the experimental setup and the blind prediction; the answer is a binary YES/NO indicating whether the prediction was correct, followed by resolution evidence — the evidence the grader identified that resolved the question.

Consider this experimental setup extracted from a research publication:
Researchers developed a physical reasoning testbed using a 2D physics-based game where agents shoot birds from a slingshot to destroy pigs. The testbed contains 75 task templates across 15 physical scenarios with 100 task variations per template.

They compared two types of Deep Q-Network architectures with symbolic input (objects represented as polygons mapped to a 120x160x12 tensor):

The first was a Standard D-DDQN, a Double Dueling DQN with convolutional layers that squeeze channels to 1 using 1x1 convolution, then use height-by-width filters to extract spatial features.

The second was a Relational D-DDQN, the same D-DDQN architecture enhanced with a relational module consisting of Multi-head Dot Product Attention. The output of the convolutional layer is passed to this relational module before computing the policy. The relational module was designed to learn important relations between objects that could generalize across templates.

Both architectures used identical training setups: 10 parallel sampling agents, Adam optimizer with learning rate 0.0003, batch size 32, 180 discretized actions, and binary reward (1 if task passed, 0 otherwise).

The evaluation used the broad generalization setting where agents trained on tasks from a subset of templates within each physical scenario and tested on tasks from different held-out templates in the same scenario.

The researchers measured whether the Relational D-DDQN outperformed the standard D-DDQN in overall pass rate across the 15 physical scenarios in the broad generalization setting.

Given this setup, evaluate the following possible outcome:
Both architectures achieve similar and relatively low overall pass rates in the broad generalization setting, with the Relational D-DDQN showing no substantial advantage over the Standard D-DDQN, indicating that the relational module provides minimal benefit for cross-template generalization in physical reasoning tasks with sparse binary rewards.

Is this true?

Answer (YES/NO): YES